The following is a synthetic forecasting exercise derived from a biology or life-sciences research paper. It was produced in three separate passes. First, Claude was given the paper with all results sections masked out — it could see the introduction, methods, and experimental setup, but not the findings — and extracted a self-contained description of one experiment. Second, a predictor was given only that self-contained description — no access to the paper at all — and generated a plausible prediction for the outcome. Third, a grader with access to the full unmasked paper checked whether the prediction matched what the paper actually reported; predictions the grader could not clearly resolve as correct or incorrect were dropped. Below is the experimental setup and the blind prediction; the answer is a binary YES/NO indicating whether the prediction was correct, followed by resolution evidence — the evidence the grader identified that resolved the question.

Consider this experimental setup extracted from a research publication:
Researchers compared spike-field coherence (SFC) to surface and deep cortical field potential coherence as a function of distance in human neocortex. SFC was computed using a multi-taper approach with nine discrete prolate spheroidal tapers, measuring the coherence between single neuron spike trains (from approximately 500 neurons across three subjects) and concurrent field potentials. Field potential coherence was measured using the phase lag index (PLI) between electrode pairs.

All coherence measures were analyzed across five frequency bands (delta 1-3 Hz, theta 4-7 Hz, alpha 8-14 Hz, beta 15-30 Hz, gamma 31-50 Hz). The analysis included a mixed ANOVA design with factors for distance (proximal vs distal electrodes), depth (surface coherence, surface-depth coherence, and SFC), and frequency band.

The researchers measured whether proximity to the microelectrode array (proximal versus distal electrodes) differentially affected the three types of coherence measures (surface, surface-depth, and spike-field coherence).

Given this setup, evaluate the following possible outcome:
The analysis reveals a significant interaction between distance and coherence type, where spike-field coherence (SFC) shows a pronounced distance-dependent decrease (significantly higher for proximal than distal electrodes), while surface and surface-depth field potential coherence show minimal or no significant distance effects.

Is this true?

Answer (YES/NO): NO